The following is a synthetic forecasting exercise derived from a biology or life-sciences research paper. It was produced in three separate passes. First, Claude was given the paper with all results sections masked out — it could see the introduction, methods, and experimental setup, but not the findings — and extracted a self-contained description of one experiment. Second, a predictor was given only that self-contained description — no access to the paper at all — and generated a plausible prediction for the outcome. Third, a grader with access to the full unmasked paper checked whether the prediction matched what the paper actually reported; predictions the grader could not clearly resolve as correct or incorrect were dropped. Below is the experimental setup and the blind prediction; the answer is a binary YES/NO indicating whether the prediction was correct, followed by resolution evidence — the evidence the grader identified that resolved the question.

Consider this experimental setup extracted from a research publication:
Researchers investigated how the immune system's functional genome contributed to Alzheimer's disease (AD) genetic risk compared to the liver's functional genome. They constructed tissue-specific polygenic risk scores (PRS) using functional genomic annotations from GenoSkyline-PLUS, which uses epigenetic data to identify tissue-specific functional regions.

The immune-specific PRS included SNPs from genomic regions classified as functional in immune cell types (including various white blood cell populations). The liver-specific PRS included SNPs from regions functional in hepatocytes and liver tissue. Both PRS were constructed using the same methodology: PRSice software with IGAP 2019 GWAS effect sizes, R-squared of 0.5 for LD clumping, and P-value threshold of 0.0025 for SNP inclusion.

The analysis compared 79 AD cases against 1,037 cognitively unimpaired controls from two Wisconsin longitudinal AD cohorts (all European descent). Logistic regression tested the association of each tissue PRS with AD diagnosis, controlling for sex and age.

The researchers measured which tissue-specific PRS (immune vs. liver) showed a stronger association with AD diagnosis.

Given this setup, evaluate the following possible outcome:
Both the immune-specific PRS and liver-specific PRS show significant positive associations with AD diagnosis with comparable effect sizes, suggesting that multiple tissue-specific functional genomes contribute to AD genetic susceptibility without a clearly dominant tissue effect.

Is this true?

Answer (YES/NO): NO